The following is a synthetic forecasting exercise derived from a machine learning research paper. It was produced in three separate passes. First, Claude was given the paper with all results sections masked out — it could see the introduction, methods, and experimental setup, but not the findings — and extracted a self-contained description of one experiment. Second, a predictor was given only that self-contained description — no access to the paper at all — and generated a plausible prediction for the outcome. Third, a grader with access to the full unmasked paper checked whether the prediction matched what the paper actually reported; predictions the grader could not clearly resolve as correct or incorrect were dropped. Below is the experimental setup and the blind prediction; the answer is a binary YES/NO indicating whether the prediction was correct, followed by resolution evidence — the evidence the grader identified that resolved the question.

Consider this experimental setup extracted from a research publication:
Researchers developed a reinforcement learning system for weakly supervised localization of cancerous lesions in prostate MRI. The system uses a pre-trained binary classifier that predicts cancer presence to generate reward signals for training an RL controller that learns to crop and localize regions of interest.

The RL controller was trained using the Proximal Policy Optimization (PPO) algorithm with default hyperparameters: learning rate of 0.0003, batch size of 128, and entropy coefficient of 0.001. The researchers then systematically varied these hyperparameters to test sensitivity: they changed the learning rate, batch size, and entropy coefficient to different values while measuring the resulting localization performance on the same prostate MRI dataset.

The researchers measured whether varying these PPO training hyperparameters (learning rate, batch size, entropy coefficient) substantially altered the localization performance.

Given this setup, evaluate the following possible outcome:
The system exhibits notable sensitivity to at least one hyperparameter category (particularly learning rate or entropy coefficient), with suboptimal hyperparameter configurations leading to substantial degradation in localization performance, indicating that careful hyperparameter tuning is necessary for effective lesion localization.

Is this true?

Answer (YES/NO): NO